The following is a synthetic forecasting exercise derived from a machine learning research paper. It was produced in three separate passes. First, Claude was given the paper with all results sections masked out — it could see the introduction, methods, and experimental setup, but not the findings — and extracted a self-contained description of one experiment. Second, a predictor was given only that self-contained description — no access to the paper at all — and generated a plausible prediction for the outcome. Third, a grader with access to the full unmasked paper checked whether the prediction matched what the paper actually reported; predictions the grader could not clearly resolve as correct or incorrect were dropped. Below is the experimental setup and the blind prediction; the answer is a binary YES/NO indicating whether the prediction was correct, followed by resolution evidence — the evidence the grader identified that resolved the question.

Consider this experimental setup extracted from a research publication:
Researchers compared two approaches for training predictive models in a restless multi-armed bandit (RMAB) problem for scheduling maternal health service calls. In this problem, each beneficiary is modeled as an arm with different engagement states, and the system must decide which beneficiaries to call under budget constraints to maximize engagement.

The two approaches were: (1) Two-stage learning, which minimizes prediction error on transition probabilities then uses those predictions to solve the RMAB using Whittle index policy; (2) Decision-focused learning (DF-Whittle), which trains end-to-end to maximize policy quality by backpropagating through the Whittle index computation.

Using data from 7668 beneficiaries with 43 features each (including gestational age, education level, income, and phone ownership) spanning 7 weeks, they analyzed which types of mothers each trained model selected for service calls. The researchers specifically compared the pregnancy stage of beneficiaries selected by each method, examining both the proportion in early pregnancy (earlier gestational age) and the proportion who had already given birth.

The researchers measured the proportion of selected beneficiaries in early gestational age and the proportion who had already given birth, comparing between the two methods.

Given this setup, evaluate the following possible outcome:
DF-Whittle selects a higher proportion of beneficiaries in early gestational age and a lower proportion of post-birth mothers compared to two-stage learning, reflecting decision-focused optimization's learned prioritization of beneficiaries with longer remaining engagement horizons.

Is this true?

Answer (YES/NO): YES